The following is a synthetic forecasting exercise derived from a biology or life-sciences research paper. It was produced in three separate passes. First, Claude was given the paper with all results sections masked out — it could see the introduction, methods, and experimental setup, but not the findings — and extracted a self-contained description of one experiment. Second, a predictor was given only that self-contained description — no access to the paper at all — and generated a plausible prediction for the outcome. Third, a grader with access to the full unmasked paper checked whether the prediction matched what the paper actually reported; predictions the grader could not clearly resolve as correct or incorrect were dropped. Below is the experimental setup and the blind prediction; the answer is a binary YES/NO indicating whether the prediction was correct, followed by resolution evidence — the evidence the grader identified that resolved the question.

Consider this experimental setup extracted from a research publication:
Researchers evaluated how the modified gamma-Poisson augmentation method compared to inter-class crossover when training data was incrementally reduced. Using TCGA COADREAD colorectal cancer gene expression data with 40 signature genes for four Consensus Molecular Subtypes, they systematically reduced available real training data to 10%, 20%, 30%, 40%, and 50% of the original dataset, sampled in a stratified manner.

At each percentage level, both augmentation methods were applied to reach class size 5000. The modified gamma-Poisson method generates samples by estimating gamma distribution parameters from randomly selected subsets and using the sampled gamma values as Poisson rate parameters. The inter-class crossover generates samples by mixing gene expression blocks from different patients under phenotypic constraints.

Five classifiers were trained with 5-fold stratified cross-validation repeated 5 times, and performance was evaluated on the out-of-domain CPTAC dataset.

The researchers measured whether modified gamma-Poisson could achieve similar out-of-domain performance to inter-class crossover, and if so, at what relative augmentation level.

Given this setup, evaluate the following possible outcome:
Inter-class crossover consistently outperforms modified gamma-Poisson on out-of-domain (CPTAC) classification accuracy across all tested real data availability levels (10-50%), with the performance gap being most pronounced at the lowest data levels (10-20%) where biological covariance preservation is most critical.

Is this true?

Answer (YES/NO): NO